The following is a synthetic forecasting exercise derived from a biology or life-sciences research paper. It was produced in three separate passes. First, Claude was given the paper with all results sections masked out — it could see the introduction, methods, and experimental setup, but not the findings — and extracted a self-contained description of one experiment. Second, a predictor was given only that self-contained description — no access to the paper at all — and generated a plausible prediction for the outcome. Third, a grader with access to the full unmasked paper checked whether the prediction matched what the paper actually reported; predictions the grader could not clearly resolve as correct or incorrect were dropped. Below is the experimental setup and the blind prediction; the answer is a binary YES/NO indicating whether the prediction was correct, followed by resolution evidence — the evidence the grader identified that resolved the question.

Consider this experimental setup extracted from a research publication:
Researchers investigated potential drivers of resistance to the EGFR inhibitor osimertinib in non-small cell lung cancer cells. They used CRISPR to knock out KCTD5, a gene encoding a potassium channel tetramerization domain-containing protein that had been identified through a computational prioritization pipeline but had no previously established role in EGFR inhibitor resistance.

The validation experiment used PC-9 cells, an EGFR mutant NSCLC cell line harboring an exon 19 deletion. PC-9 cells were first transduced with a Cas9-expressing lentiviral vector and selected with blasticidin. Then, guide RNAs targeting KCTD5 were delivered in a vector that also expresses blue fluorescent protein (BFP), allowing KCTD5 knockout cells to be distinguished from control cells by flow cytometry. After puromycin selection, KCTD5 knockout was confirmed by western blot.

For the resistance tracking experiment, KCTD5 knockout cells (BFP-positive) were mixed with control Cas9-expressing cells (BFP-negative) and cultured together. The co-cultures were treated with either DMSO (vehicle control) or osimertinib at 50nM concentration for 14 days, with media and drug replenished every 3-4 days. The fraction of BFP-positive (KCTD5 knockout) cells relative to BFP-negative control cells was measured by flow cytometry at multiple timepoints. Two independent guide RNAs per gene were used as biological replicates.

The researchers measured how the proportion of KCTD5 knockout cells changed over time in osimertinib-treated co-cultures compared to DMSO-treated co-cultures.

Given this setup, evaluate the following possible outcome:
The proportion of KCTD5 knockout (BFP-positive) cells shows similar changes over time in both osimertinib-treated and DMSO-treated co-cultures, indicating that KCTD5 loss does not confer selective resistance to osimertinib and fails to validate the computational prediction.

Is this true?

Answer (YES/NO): YES